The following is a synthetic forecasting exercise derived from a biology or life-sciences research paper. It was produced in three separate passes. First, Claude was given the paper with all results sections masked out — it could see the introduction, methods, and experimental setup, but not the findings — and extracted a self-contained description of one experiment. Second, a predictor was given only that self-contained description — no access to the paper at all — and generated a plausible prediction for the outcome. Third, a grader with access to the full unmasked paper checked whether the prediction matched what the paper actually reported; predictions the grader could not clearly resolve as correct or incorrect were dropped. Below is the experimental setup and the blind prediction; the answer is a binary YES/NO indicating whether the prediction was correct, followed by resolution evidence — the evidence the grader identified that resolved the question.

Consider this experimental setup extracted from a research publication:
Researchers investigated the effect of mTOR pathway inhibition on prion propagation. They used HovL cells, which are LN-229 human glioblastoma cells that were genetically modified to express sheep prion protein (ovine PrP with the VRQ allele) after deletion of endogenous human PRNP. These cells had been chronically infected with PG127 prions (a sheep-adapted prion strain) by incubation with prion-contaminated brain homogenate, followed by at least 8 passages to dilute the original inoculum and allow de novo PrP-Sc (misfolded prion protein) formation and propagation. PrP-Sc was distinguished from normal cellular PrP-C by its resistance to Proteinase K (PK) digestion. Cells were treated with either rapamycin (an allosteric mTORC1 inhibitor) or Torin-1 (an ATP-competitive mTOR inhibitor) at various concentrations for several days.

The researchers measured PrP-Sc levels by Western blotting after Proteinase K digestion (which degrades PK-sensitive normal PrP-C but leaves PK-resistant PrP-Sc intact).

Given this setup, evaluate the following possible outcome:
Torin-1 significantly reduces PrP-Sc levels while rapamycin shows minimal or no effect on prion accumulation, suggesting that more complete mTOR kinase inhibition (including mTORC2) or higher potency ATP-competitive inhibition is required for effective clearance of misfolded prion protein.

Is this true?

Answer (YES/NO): NO